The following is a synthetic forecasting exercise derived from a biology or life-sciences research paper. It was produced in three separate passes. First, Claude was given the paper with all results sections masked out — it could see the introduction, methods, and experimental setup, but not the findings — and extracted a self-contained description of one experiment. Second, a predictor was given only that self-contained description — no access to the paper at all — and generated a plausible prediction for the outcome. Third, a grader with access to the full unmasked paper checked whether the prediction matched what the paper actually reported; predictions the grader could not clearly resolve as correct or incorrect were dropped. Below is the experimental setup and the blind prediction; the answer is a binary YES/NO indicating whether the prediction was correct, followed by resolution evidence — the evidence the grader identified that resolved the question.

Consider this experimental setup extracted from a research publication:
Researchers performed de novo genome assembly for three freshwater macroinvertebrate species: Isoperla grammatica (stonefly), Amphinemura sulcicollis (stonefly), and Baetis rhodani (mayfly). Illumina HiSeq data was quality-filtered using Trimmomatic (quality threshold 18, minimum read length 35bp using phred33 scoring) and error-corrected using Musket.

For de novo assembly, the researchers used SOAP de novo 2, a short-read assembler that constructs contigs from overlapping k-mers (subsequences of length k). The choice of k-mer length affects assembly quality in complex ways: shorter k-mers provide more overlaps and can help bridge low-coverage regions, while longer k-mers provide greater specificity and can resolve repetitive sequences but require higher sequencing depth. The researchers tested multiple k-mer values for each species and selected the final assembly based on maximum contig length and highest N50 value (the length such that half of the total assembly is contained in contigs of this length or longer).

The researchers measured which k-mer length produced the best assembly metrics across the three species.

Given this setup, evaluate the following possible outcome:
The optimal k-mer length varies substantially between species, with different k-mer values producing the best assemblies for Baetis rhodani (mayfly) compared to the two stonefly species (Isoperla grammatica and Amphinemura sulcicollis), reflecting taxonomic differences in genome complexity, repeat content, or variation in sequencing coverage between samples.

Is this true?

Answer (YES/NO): NO